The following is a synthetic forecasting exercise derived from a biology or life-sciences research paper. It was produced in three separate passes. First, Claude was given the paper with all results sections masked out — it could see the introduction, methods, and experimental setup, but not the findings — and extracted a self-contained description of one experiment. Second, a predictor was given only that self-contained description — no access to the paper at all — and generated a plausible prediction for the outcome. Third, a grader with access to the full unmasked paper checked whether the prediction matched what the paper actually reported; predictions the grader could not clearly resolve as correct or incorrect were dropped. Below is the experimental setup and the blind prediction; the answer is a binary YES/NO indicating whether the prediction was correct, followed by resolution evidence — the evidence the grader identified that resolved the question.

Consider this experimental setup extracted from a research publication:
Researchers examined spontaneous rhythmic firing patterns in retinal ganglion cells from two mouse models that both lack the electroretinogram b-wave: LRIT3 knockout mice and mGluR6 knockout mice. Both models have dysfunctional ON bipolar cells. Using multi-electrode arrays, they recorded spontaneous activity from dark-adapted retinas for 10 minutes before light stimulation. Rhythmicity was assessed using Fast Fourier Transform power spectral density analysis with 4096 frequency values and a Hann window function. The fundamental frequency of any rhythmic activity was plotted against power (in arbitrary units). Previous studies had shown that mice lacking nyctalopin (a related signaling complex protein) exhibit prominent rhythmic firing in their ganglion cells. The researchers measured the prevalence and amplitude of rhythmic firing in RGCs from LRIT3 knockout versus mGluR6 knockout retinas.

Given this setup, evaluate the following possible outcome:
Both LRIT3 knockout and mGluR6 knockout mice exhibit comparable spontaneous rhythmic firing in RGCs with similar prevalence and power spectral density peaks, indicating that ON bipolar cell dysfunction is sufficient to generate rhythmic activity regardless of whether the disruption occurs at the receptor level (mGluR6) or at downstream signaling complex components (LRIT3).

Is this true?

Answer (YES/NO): NO